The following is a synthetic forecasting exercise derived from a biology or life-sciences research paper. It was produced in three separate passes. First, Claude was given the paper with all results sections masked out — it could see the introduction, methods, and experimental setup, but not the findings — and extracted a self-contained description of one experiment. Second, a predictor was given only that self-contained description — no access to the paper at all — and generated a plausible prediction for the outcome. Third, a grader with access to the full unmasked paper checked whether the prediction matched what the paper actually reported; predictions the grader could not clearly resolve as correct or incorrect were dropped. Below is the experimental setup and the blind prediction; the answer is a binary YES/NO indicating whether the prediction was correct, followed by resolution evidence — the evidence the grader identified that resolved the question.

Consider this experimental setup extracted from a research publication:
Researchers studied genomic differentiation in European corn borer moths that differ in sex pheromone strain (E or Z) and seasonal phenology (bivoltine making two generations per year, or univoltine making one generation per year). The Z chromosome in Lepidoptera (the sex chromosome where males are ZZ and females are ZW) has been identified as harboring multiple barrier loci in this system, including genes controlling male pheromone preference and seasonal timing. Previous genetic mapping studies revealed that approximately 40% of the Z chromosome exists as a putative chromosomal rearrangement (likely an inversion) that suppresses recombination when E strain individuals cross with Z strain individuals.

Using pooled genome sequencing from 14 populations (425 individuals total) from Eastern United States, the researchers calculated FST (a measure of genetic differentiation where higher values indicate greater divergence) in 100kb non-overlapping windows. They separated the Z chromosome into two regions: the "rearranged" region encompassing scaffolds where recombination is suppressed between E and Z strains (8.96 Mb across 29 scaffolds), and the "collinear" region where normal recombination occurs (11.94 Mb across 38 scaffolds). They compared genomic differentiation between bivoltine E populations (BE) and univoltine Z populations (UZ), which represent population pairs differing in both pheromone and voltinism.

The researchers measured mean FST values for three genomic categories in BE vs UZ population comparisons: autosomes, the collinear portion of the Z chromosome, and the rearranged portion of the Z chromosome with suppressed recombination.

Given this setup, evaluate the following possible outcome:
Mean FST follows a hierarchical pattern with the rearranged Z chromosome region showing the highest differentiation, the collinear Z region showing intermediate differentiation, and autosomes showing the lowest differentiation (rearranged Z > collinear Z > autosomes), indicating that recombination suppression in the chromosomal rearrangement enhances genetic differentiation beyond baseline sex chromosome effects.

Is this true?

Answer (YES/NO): YES